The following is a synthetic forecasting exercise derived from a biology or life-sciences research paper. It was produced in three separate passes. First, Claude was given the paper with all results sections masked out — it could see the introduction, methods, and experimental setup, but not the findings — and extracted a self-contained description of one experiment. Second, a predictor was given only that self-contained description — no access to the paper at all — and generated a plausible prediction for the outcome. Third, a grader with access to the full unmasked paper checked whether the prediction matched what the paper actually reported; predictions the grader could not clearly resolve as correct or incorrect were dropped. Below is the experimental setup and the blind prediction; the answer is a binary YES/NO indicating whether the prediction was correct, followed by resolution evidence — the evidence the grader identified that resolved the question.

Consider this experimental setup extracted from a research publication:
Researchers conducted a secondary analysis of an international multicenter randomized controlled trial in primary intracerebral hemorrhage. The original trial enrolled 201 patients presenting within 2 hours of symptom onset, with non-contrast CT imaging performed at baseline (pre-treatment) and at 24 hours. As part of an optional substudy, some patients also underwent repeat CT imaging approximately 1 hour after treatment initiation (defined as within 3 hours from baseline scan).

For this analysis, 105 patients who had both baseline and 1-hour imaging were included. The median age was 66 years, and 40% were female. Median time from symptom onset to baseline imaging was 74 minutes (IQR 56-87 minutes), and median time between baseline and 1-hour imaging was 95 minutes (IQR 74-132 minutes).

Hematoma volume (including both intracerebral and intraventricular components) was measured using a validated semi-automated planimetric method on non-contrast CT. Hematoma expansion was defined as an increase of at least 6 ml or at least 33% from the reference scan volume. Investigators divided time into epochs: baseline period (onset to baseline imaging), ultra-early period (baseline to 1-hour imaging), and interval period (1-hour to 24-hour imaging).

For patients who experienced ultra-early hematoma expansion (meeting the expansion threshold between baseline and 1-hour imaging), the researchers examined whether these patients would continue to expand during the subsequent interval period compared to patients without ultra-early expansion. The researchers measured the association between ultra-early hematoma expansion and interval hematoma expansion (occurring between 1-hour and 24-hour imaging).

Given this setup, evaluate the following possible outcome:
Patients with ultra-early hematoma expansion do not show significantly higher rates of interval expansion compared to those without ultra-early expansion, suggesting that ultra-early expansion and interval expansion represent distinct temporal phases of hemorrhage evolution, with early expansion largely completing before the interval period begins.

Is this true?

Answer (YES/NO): NO